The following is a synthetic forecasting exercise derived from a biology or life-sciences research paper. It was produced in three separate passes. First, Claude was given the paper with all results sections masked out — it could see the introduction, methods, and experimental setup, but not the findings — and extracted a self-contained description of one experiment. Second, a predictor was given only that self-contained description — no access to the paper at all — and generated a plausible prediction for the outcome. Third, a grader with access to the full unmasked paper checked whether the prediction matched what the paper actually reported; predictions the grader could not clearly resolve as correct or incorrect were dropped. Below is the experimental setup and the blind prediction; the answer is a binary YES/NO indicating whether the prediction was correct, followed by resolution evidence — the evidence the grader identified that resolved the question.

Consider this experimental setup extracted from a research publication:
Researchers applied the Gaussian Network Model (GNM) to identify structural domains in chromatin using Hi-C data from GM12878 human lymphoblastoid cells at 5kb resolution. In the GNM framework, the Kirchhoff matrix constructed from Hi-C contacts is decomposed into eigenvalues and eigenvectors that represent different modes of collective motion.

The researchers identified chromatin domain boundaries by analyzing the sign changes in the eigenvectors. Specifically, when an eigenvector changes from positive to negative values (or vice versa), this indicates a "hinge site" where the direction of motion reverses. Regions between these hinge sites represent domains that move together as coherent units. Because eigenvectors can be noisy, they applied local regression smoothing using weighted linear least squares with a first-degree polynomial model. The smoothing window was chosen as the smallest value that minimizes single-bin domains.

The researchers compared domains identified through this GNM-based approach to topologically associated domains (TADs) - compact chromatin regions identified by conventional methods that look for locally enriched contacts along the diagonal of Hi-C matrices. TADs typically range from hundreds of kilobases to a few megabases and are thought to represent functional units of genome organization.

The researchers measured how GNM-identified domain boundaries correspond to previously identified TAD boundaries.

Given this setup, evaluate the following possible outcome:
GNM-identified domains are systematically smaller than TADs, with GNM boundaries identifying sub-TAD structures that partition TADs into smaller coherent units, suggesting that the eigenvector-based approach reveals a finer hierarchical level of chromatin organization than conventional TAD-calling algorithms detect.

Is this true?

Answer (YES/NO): NO